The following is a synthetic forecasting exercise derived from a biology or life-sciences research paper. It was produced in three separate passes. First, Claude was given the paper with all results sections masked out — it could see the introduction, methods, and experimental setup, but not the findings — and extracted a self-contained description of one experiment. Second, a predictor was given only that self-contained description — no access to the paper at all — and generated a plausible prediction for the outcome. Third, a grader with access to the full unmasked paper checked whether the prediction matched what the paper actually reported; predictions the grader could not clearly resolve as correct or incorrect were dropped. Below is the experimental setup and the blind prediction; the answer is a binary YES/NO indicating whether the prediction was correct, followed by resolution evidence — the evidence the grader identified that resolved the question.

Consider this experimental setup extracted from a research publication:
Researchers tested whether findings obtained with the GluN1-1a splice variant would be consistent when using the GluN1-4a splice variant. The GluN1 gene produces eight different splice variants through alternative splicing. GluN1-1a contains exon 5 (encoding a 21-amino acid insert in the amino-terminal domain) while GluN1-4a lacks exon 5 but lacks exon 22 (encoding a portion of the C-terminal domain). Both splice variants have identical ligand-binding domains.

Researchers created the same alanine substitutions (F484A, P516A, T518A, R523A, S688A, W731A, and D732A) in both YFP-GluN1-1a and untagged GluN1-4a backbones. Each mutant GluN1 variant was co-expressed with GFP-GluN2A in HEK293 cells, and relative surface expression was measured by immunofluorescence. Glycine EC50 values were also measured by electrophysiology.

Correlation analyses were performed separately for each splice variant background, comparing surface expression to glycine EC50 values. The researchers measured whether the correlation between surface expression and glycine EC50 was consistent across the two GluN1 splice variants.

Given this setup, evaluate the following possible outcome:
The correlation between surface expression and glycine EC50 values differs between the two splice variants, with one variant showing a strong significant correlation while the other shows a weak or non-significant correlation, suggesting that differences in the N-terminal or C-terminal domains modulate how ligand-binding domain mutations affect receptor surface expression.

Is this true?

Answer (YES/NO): NO